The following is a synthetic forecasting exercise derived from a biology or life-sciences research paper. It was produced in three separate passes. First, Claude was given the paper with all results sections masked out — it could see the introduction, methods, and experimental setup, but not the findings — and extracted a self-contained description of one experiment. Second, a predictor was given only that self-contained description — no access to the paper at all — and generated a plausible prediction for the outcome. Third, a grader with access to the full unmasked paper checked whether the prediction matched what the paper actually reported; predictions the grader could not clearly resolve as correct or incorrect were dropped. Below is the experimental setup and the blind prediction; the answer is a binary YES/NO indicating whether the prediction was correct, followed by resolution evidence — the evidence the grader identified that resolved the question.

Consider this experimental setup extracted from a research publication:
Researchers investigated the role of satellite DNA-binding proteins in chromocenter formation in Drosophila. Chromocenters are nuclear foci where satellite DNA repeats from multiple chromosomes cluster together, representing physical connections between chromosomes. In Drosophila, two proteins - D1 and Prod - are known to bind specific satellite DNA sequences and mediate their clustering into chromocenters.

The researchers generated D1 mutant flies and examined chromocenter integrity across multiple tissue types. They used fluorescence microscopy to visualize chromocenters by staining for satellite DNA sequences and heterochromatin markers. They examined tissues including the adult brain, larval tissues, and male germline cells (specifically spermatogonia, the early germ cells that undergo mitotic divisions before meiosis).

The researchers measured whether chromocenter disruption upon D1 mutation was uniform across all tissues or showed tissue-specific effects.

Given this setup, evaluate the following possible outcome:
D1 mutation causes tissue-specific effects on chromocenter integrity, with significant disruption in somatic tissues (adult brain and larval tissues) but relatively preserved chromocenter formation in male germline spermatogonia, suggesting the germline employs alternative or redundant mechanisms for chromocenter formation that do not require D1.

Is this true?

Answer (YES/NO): NO